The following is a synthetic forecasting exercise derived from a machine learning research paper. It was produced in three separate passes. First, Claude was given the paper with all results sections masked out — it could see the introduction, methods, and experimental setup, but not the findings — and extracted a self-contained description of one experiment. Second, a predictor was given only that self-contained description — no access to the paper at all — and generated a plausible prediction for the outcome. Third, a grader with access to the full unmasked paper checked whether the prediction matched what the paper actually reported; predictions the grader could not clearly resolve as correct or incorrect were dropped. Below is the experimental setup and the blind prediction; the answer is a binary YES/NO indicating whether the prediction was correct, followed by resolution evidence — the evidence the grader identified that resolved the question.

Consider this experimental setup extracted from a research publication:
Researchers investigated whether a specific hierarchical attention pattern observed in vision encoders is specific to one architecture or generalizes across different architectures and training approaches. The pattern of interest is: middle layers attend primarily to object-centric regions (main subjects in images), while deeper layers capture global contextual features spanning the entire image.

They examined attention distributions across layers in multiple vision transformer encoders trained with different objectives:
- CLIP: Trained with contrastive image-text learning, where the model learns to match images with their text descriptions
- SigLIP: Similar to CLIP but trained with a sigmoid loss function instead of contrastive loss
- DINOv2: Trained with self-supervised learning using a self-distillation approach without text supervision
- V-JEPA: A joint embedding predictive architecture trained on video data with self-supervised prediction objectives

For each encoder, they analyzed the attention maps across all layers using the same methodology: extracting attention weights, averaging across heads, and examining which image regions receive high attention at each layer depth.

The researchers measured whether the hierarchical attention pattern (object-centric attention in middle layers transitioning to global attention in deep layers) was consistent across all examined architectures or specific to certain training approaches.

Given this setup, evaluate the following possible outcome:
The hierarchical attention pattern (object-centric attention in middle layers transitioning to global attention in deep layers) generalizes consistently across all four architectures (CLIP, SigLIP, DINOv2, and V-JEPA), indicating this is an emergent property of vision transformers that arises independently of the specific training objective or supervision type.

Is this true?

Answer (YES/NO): YES